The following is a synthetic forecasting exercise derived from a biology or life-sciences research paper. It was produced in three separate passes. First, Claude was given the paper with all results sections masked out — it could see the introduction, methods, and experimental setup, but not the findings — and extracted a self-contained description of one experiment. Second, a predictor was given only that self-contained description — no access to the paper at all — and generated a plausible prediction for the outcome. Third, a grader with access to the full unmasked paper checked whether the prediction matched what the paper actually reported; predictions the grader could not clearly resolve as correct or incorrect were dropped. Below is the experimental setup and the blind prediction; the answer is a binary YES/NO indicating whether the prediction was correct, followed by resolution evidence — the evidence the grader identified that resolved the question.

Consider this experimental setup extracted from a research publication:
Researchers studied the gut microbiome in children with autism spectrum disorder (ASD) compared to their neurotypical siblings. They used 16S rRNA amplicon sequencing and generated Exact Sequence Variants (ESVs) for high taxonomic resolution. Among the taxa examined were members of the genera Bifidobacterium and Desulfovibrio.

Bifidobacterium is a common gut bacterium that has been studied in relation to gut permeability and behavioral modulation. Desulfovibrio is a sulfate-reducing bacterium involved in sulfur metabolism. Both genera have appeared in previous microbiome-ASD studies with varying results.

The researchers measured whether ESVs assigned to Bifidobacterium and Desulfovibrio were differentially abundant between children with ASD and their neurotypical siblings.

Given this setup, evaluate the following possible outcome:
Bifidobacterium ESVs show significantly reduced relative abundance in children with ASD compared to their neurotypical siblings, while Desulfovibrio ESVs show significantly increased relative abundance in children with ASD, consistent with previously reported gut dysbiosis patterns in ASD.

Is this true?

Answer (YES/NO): NO